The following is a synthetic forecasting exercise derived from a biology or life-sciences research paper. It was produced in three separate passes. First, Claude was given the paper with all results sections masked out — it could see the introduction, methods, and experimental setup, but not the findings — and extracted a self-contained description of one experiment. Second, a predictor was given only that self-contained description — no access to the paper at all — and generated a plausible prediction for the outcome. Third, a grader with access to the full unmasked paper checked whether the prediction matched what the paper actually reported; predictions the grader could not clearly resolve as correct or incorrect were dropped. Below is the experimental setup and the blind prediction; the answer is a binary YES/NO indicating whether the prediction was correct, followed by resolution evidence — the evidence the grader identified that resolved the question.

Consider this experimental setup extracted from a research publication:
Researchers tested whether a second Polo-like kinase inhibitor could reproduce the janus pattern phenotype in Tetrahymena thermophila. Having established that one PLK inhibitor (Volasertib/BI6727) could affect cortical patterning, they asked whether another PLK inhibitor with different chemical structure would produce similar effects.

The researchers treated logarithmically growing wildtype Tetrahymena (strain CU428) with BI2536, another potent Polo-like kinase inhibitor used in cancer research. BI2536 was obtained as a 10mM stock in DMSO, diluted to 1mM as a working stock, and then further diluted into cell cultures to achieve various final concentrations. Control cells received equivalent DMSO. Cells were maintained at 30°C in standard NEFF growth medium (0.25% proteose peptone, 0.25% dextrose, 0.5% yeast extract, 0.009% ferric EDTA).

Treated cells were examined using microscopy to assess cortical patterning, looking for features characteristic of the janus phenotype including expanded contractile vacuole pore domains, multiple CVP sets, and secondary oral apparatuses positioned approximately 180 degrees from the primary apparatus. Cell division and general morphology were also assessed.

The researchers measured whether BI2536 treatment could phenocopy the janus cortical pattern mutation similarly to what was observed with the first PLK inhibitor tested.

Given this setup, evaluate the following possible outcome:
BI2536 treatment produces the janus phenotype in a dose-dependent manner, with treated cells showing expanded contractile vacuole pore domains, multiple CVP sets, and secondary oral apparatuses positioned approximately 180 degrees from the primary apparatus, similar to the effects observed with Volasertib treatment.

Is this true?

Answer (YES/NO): YES